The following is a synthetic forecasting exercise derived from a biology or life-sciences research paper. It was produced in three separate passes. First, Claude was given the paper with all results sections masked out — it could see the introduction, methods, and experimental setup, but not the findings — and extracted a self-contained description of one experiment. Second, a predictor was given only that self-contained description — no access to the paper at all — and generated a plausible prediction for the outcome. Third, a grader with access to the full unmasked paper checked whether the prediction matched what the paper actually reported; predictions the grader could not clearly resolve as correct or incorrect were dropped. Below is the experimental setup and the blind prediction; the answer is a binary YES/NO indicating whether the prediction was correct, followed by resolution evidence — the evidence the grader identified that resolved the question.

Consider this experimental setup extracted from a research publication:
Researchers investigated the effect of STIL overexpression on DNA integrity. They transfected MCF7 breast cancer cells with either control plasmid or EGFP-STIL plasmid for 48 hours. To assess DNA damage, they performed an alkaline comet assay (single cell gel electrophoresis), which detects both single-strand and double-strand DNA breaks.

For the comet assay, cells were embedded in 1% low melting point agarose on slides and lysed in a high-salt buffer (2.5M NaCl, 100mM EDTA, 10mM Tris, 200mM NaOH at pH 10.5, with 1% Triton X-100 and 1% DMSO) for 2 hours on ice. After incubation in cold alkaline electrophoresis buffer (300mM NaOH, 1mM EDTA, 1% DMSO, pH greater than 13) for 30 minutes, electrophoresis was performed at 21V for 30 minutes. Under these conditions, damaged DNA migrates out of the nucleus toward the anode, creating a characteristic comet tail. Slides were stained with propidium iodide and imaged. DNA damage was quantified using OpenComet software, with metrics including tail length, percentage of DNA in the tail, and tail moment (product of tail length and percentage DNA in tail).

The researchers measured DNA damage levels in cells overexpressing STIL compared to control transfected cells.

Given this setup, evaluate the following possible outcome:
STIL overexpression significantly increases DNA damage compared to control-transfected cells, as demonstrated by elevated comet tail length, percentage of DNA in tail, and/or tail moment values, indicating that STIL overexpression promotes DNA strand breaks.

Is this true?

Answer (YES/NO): NO